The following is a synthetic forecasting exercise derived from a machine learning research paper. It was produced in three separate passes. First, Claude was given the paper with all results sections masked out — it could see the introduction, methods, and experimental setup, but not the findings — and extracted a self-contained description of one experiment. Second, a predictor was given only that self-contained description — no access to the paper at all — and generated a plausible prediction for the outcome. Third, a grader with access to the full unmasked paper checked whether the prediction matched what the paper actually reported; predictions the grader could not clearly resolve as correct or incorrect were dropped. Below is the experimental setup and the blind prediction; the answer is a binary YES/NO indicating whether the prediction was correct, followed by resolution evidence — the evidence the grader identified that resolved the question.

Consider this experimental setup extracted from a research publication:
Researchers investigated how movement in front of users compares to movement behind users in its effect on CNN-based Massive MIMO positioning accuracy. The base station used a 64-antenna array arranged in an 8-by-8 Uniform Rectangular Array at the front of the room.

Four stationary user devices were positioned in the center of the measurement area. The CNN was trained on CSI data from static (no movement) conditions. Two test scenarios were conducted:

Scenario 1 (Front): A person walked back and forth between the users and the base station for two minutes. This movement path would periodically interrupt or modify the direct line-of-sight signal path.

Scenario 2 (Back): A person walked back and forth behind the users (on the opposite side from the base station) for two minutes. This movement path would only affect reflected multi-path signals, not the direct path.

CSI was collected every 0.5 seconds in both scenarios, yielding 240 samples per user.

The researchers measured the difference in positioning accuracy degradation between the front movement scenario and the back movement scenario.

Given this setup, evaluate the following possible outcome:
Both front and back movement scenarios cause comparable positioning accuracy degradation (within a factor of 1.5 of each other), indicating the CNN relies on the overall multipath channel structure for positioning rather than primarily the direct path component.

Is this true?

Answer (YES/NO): NO